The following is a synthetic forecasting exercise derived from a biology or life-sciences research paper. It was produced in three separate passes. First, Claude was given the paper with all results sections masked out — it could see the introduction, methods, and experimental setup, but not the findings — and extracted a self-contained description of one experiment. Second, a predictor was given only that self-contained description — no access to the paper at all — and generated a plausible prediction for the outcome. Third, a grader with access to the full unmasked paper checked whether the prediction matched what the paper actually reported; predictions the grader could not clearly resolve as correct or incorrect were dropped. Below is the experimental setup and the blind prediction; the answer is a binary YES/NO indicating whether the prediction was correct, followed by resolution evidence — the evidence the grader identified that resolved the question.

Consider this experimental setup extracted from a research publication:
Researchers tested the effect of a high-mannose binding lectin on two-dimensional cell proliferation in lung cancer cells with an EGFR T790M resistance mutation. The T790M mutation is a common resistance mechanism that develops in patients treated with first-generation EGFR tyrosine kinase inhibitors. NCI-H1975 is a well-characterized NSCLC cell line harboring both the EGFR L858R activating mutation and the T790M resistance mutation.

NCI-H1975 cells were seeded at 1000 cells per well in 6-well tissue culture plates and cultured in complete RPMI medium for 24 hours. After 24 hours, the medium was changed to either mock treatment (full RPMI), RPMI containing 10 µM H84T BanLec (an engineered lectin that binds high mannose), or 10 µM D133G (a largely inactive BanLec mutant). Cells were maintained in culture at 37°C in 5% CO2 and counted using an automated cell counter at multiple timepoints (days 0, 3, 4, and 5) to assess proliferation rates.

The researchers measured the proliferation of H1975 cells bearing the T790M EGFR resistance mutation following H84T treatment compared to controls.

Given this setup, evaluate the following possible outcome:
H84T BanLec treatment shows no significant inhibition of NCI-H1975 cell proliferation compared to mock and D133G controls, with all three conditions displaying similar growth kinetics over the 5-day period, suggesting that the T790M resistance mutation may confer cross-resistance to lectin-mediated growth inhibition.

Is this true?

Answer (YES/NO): NO